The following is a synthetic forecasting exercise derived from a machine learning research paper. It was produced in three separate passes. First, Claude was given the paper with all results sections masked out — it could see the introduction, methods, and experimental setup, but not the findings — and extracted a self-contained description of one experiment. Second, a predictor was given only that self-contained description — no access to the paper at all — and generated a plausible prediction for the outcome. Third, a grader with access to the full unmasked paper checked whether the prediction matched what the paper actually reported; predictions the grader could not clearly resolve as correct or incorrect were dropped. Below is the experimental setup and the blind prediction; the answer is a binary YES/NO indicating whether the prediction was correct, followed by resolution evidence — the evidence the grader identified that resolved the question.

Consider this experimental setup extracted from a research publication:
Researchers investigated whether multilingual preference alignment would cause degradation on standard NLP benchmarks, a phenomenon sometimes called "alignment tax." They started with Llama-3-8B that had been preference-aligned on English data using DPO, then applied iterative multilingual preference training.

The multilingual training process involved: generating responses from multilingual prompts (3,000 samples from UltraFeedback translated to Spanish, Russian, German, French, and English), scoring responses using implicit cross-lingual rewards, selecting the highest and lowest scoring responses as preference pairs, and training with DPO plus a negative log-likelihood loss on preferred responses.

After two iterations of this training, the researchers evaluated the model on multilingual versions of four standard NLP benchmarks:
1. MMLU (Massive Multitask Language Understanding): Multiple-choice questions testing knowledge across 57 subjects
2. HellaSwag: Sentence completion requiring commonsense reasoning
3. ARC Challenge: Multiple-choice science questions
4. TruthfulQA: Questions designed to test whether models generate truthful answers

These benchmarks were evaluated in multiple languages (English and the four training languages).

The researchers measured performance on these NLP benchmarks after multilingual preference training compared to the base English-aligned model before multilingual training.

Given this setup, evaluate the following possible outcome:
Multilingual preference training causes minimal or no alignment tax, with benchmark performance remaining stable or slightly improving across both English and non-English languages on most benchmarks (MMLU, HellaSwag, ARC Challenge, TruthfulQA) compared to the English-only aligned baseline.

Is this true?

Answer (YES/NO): YES